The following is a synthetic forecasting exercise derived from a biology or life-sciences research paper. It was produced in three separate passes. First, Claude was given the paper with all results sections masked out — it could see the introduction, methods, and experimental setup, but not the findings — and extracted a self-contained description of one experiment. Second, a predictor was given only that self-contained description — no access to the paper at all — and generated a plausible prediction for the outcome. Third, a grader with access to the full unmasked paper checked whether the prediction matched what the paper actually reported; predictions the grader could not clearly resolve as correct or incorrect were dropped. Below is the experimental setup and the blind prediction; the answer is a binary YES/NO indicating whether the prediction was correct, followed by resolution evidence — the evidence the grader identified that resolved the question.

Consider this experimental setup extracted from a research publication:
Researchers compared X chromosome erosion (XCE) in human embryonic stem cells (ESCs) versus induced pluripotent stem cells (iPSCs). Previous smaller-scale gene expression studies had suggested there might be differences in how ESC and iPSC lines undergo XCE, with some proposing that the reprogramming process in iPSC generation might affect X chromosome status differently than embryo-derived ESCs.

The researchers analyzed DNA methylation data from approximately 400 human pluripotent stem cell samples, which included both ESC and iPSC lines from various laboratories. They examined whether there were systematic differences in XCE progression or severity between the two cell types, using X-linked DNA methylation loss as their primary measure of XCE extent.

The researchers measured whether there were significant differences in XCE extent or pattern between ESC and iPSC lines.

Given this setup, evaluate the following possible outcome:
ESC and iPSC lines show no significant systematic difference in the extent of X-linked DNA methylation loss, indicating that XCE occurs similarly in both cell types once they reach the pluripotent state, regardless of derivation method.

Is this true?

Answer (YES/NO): YES